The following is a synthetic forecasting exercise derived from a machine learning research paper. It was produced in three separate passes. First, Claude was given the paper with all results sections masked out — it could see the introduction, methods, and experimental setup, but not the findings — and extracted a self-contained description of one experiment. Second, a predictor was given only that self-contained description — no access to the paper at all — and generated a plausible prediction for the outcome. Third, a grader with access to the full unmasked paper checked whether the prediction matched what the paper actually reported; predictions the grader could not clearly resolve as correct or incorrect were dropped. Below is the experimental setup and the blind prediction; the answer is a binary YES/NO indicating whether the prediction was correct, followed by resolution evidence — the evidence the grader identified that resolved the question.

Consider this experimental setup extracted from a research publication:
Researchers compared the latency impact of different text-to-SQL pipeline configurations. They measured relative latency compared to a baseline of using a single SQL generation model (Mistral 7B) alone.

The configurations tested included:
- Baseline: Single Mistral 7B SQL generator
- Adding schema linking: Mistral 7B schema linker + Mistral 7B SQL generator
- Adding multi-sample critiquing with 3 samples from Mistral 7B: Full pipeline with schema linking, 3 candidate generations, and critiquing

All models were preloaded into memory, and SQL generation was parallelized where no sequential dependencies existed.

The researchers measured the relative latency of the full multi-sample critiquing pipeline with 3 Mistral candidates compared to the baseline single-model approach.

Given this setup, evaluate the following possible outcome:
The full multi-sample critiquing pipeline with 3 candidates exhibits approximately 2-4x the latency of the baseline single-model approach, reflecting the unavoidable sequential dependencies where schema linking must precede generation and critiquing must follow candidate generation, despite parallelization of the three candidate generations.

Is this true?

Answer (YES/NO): NO